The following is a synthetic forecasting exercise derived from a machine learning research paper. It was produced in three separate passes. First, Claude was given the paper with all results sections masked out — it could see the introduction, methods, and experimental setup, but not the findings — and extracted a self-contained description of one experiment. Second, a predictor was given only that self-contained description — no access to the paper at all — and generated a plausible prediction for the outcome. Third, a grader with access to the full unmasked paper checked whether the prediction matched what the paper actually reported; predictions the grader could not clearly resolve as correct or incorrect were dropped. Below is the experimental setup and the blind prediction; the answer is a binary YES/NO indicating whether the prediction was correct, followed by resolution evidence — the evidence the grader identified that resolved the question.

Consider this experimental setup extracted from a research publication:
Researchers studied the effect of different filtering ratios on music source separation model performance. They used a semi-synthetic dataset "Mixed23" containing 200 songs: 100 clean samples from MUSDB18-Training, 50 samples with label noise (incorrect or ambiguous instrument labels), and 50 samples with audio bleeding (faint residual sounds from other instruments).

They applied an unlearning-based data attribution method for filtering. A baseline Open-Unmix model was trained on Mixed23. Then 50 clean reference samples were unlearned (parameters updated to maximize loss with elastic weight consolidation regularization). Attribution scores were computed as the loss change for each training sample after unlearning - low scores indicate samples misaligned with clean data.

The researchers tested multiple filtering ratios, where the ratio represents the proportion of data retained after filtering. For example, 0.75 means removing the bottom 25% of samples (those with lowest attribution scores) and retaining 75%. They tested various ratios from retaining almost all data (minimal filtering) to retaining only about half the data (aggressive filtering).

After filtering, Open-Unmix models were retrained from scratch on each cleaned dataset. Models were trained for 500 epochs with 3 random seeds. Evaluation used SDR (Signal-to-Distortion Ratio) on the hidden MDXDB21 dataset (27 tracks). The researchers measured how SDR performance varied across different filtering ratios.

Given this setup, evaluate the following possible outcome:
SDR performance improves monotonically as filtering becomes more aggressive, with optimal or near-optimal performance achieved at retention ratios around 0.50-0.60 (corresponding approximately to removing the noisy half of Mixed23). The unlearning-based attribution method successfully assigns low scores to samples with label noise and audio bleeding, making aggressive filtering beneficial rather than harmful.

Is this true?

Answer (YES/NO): NO